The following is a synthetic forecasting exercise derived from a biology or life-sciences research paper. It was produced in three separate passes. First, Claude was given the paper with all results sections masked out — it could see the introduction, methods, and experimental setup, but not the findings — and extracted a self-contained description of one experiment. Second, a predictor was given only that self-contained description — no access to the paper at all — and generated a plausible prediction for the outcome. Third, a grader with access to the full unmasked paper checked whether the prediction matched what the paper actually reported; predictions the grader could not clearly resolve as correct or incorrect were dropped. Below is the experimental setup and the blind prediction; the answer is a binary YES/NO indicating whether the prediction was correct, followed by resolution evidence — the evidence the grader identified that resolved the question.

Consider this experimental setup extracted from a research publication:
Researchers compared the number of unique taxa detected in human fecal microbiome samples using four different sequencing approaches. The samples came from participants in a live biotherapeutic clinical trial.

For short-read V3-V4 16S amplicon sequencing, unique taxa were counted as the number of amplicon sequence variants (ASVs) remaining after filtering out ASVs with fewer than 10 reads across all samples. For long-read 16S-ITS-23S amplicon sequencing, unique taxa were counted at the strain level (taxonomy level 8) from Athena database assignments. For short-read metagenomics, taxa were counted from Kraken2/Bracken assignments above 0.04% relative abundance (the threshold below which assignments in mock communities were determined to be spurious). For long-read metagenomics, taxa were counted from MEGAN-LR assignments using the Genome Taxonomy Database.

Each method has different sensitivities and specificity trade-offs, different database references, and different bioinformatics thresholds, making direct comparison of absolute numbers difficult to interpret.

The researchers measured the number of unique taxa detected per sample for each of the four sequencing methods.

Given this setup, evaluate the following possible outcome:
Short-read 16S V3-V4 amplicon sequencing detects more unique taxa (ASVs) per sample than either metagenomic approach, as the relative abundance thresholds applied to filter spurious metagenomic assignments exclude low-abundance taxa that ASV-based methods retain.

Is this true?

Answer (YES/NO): YES